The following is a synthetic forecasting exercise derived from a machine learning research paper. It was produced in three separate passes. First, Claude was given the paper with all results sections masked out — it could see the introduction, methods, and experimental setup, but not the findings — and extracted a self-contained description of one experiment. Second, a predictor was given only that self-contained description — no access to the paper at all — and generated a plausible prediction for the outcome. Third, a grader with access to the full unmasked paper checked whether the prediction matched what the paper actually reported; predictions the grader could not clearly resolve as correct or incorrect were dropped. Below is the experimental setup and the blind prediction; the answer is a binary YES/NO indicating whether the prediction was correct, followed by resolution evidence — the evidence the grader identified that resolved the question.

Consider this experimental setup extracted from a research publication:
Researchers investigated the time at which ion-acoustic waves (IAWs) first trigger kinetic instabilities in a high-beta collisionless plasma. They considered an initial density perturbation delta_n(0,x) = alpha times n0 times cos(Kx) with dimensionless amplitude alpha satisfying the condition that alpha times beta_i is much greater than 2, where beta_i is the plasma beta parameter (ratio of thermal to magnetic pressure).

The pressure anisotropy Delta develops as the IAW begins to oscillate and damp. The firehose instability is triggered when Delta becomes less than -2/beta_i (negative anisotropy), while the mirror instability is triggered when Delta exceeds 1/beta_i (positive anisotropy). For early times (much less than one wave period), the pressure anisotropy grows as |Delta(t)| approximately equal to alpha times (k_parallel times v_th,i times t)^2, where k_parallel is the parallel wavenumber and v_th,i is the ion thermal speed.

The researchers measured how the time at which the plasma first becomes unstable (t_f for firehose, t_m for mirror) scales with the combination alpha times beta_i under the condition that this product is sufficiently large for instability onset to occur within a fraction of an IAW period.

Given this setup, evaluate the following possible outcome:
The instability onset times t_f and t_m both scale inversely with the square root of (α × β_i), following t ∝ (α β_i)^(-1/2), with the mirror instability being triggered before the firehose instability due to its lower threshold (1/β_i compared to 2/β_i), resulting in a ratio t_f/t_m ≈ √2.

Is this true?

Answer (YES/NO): NO